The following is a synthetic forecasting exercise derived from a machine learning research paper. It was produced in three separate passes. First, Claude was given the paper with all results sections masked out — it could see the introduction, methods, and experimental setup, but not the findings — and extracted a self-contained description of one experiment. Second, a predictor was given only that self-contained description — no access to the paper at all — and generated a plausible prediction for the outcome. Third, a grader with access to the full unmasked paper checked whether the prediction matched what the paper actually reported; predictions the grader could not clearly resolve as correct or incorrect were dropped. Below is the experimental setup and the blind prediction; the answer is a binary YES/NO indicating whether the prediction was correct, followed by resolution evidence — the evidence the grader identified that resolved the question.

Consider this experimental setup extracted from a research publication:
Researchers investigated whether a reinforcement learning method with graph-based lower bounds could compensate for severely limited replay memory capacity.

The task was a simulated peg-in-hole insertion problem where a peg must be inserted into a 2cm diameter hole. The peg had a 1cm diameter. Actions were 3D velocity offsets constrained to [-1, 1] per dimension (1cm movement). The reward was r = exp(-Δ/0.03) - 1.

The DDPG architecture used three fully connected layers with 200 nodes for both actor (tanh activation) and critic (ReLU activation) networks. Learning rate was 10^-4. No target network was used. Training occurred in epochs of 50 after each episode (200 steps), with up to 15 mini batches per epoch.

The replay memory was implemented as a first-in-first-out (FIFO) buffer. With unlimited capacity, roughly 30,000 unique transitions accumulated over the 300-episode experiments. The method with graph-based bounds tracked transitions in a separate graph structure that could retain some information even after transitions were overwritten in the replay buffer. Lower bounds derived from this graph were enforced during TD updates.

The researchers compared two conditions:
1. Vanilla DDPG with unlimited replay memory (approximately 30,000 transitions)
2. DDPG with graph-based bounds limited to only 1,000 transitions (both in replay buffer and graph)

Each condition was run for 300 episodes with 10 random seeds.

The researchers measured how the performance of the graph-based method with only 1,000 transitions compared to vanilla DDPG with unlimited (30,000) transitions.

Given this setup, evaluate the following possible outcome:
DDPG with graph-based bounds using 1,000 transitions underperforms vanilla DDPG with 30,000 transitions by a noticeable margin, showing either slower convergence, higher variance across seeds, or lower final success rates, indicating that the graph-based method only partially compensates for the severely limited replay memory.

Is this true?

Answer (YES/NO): NO